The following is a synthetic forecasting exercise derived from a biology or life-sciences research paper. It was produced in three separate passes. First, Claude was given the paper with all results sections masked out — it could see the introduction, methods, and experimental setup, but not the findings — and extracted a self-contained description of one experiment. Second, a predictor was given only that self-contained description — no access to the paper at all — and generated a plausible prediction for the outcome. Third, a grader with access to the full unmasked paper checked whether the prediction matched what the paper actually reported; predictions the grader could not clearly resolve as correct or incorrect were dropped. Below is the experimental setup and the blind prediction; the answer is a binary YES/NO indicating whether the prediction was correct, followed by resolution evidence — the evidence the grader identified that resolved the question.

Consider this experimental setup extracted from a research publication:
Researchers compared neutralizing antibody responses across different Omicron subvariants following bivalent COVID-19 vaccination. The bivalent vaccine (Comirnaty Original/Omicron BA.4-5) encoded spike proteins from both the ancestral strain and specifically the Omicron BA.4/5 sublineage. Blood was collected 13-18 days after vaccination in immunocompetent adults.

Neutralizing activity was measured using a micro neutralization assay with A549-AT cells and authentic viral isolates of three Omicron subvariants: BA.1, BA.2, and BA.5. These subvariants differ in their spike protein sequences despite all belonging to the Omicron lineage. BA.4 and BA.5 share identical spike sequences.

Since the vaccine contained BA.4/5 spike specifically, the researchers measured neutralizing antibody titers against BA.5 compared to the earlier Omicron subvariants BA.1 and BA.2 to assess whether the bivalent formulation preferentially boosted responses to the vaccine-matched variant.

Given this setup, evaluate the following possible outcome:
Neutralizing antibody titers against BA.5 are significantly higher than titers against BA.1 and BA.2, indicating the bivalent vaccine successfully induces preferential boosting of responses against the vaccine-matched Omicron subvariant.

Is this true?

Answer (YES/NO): NO